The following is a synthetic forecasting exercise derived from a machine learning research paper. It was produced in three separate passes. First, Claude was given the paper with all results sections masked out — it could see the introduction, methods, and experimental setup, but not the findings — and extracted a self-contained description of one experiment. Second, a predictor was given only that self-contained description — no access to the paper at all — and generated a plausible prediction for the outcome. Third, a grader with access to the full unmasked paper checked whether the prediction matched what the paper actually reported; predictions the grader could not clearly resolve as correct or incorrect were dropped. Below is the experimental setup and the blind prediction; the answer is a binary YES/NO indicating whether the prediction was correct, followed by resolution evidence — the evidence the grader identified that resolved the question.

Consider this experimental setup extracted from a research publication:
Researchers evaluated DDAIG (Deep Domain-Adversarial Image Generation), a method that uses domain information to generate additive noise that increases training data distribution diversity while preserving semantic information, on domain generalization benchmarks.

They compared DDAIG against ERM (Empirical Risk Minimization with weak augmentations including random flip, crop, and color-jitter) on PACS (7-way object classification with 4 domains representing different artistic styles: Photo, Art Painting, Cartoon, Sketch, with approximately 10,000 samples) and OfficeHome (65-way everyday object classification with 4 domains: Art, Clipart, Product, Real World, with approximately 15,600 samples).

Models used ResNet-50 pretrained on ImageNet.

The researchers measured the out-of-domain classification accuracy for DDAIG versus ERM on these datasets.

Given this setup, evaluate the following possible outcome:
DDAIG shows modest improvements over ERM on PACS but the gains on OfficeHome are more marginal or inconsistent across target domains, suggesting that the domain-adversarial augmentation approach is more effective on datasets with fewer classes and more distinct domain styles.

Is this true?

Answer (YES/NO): NO